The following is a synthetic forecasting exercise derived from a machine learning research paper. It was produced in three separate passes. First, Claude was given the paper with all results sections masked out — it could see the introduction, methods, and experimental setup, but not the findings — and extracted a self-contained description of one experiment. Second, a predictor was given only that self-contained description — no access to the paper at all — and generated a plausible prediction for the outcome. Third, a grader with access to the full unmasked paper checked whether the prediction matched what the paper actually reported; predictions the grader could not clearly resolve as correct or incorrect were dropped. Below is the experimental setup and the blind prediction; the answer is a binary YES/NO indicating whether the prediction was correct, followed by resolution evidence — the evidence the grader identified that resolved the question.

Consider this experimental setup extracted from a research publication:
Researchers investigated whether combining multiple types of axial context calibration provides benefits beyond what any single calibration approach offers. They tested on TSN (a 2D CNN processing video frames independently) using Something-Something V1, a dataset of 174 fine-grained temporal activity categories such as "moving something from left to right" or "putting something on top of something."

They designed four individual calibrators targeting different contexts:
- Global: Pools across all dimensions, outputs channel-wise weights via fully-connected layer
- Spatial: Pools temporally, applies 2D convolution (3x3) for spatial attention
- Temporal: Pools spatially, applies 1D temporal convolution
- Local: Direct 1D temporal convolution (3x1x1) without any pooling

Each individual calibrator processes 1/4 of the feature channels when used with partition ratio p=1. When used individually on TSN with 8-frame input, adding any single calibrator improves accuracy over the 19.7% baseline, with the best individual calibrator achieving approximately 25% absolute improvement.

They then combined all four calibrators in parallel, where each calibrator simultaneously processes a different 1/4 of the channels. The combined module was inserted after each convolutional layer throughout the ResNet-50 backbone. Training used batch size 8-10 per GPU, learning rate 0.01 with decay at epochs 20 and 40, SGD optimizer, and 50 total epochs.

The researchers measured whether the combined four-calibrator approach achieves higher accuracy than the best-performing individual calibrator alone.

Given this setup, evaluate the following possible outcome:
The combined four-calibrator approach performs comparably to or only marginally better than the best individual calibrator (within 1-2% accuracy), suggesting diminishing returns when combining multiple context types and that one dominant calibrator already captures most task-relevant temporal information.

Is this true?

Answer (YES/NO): NO